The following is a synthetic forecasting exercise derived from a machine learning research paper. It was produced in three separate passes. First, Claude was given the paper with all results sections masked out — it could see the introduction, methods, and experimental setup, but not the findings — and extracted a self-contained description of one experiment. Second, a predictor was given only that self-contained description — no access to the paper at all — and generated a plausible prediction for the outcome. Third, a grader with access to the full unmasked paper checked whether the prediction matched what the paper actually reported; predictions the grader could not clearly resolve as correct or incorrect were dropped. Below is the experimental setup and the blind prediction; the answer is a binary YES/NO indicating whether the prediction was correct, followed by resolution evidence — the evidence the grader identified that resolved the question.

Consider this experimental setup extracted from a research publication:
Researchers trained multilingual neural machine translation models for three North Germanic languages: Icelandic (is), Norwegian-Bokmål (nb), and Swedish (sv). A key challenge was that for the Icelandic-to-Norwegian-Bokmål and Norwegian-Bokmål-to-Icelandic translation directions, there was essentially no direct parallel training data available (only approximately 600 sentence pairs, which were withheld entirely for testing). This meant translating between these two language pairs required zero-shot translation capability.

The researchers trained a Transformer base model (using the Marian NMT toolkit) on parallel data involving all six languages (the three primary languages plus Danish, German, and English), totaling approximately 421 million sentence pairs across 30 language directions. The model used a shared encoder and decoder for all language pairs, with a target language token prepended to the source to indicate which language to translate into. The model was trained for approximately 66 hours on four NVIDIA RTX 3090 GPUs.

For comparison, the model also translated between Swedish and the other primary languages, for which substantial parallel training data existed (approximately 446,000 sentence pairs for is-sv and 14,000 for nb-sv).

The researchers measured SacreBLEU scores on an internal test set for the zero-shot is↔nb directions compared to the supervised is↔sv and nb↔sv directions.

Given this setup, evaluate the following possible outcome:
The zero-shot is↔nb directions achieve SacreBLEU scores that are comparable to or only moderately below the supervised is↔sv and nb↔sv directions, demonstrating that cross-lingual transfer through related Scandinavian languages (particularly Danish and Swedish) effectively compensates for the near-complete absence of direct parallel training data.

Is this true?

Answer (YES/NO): NO